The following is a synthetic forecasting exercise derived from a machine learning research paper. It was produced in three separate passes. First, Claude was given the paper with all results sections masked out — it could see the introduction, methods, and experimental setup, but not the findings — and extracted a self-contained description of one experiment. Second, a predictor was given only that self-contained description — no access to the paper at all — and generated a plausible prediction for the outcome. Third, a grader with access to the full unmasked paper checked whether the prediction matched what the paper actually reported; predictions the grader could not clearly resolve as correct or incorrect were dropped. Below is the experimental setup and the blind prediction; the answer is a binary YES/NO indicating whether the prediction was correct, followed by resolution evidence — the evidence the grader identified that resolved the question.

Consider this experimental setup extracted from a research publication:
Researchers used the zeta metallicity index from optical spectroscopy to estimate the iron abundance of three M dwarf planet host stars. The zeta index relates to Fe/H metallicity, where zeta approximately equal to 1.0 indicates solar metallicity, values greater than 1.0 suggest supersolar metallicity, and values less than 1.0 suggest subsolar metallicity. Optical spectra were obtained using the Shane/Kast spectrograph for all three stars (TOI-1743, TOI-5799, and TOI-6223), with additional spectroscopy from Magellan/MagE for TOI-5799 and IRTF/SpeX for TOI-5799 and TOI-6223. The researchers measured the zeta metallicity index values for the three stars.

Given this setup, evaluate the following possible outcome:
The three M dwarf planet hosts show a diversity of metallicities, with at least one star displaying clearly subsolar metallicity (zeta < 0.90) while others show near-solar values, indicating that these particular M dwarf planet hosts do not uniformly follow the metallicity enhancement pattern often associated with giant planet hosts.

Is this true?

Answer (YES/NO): YES